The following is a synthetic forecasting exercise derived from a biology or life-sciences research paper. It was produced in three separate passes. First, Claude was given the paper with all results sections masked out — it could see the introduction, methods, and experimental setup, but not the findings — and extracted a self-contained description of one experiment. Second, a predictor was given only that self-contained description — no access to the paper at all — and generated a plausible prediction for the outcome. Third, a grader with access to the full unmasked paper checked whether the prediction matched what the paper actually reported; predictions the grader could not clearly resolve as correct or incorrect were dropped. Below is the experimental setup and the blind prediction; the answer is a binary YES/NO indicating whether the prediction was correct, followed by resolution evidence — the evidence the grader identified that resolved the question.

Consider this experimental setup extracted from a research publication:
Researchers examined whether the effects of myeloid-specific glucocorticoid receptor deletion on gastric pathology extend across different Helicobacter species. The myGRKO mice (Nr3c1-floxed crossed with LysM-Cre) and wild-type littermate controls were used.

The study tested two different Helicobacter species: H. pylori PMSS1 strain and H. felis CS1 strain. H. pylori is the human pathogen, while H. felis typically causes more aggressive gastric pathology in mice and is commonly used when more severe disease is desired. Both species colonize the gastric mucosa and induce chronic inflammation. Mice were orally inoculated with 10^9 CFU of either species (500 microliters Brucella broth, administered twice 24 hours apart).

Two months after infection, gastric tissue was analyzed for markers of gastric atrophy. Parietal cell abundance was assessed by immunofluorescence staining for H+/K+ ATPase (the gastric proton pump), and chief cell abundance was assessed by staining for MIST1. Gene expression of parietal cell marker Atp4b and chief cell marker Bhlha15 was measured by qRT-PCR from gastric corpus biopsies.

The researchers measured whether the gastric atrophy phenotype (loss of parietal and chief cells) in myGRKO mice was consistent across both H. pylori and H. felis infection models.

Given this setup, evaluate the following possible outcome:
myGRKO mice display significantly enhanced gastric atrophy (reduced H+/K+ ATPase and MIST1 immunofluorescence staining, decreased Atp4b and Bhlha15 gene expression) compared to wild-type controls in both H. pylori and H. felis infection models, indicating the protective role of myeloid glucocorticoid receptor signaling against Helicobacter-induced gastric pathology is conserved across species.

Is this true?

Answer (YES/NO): NO